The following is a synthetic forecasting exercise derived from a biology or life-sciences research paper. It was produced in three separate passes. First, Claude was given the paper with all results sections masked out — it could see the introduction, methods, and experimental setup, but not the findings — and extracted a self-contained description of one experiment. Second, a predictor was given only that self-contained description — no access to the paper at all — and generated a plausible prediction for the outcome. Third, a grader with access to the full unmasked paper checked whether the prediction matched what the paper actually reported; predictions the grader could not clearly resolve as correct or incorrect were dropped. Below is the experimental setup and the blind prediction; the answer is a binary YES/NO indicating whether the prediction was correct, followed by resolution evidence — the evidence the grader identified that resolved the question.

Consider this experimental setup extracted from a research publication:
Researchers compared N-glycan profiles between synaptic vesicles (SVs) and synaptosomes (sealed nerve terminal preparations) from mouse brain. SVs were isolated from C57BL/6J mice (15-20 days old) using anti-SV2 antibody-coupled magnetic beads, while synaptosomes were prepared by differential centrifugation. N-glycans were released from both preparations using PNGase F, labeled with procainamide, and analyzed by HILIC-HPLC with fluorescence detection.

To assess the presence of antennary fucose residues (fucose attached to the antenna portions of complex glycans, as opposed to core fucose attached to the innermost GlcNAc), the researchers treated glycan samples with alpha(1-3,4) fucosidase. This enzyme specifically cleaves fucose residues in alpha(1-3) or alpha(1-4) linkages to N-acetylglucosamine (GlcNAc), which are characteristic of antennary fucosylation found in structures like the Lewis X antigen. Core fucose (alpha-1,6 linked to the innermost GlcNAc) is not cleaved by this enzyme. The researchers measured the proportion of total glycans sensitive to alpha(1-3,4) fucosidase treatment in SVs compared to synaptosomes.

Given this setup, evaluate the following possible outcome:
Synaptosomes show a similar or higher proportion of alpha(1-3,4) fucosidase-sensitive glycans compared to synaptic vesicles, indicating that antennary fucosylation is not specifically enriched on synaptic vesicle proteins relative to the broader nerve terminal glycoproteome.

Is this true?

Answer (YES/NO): YES